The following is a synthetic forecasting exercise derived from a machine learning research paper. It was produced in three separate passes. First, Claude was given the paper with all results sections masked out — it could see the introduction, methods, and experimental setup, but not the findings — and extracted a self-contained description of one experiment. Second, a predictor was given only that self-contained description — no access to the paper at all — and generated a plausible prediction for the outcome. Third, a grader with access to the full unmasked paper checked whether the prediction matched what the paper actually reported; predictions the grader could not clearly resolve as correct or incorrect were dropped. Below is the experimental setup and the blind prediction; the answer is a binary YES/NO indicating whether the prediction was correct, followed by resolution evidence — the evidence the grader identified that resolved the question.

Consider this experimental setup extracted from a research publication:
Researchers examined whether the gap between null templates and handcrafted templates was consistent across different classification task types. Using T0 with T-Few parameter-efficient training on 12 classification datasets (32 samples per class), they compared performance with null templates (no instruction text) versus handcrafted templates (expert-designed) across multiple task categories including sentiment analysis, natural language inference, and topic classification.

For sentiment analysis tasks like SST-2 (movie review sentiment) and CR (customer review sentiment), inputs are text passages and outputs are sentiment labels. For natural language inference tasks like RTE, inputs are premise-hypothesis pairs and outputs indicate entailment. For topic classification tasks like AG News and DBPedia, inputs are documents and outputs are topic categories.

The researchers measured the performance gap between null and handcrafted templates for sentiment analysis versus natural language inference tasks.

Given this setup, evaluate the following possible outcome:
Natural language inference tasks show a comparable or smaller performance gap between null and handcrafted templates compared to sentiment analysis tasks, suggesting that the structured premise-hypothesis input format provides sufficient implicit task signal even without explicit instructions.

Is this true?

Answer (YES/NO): NO